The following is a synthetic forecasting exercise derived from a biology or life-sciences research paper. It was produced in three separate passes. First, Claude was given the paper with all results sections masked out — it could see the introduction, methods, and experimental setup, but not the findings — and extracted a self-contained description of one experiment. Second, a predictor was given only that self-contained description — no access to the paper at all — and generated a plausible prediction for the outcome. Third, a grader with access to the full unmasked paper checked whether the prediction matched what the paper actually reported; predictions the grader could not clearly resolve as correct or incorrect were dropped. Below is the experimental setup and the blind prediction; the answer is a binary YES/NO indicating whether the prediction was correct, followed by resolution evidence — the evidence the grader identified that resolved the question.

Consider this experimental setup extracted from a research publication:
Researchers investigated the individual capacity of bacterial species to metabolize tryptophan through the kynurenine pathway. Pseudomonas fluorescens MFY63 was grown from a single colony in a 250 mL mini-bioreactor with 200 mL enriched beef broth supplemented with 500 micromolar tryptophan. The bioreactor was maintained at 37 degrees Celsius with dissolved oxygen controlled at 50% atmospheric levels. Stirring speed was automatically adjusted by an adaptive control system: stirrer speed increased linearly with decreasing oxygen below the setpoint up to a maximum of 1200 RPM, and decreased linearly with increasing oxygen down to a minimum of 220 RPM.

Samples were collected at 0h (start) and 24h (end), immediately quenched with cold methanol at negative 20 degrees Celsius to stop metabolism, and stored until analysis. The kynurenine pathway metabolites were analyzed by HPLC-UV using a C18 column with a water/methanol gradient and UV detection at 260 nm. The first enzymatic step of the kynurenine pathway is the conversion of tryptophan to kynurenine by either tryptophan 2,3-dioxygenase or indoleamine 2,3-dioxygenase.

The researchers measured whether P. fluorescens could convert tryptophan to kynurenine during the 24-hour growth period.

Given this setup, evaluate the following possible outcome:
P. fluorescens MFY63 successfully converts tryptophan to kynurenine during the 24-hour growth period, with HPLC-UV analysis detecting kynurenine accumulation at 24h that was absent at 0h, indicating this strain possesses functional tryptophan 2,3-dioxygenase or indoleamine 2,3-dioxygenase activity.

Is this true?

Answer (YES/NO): NO